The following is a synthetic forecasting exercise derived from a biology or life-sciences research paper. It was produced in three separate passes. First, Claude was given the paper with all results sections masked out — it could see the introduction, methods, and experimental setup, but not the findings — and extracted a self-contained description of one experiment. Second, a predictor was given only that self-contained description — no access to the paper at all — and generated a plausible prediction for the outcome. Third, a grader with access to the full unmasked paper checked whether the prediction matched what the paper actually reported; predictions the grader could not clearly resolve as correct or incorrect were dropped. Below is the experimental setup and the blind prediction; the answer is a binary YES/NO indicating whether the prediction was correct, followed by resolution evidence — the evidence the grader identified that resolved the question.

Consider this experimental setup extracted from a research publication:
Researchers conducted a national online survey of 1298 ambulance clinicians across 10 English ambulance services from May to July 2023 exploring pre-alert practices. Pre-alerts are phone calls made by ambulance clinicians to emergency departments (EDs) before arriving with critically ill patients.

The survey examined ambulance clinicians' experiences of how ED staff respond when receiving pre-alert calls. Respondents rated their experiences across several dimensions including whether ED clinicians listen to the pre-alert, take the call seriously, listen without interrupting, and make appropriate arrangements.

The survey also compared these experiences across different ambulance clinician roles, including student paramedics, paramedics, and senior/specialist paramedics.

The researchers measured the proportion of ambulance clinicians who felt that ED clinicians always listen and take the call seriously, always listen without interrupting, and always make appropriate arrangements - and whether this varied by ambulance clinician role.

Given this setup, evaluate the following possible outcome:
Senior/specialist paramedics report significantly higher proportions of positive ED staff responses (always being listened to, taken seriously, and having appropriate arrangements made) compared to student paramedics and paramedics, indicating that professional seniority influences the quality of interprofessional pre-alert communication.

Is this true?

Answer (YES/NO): NO